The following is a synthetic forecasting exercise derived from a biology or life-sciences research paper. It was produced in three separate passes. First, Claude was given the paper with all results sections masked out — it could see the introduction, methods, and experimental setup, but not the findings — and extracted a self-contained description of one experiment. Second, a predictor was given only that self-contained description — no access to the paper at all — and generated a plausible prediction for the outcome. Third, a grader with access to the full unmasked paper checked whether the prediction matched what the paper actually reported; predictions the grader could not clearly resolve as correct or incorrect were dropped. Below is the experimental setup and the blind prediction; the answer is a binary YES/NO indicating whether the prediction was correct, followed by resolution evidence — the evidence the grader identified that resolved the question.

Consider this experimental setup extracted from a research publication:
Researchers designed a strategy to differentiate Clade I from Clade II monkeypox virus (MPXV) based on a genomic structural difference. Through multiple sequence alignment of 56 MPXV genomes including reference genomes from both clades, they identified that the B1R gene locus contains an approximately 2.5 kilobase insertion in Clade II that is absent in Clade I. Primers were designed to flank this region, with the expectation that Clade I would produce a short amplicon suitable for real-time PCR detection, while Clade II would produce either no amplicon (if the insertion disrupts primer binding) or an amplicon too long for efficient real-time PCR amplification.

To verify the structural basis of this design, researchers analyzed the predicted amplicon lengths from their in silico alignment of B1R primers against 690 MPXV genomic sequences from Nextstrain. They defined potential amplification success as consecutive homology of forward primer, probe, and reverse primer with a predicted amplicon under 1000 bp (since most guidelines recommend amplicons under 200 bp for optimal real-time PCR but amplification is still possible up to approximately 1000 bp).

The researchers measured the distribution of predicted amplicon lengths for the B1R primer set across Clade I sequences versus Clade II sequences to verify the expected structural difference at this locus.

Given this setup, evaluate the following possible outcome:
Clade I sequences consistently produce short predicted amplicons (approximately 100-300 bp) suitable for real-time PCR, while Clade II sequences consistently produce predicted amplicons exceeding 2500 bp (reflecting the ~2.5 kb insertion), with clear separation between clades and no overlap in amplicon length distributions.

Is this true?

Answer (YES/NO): NO